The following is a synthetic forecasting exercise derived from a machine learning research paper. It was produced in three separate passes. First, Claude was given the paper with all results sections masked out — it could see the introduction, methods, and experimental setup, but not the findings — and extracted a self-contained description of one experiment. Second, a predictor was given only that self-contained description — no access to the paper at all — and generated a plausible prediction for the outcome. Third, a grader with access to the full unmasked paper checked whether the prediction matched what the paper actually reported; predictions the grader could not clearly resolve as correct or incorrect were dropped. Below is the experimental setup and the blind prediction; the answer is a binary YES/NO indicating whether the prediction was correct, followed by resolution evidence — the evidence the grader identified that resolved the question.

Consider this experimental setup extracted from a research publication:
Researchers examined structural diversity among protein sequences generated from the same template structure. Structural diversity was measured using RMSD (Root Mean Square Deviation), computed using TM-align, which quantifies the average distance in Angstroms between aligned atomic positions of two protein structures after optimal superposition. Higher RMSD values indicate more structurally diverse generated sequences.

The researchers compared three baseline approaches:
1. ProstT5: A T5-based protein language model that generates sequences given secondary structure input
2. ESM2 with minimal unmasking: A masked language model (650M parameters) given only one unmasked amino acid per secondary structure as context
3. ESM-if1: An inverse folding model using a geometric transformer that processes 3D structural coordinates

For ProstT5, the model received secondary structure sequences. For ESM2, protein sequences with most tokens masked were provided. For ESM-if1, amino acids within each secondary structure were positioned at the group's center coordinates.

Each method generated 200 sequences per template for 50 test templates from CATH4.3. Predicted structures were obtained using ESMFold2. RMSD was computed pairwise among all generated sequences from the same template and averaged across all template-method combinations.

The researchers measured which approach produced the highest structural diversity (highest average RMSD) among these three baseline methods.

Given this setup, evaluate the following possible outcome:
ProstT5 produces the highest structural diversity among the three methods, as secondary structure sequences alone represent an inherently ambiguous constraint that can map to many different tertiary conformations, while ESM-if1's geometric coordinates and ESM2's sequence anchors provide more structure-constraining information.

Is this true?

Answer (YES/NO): YES